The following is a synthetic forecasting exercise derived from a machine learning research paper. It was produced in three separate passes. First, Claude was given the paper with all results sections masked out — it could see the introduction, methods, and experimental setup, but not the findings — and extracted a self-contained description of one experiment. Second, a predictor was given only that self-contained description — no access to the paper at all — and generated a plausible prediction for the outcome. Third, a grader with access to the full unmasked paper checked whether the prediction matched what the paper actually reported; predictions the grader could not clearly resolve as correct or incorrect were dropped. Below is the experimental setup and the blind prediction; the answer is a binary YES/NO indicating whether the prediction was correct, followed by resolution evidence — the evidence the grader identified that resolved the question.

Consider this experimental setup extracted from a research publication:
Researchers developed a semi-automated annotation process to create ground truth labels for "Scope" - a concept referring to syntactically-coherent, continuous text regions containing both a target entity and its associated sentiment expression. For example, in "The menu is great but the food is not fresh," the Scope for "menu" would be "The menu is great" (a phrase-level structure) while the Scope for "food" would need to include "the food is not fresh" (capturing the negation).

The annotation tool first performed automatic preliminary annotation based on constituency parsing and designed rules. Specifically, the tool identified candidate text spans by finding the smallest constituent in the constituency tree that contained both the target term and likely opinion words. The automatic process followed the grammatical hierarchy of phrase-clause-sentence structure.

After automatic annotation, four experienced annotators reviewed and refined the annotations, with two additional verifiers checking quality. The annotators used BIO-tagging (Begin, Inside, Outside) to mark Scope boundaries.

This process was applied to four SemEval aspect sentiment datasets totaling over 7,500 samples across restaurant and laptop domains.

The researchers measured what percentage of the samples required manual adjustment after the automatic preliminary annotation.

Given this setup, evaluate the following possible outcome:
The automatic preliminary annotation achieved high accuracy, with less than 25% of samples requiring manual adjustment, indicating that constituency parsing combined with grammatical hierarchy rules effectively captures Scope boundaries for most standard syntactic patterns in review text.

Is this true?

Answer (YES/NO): NO